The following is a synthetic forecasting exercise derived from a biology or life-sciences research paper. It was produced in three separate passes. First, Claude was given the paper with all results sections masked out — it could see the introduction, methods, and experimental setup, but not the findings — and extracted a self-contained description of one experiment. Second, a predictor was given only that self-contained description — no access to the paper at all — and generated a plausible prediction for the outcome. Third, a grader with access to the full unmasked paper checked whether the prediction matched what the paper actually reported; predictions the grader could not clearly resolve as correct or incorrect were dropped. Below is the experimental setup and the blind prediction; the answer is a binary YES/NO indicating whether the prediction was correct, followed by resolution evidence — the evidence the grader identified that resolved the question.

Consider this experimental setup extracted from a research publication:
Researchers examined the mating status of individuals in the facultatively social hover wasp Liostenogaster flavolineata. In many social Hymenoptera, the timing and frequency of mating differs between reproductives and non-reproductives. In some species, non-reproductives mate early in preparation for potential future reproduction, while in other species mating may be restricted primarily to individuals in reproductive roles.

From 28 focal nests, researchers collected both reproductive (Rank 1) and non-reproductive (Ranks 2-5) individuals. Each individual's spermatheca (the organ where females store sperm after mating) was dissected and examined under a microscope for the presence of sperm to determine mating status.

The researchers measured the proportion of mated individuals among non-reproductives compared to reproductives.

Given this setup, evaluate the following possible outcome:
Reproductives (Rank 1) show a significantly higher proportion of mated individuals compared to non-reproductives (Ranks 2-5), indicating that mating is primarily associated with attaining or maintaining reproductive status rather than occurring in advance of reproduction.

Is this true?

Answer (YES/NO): YES